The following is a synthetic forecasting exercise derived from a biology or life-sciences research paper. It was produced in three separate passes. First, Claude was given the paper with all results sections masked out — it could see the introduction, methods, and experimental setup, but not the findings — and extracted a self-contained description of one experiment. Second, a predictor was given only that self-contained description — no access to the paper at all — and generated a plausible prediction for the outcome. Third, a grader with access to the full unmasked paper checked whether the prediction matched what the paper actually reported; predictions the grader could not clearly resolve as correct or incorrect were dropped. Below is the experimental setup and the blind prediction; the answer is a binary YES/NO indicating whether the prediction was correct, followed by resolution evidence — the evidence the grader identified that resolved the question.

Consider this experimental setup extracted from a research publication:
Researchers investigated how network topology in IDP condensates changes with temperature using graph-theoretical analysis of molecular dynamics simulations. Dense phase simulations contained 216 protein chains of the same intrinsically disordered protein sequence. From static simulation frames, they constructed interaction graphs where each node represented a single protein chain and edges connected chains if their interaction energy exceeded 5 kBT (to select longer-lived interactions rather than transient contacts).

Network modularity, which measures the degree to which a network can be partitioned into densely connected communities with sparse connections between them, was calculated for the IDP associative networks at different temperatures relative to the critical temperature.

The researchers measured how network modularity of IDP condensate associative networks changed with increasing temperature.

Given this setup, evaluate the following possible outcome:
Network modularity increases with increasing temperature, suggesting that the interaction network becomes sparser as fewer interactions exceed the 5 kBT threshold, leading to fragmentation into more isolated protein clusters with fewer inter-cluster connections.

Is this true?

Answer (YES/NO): NO